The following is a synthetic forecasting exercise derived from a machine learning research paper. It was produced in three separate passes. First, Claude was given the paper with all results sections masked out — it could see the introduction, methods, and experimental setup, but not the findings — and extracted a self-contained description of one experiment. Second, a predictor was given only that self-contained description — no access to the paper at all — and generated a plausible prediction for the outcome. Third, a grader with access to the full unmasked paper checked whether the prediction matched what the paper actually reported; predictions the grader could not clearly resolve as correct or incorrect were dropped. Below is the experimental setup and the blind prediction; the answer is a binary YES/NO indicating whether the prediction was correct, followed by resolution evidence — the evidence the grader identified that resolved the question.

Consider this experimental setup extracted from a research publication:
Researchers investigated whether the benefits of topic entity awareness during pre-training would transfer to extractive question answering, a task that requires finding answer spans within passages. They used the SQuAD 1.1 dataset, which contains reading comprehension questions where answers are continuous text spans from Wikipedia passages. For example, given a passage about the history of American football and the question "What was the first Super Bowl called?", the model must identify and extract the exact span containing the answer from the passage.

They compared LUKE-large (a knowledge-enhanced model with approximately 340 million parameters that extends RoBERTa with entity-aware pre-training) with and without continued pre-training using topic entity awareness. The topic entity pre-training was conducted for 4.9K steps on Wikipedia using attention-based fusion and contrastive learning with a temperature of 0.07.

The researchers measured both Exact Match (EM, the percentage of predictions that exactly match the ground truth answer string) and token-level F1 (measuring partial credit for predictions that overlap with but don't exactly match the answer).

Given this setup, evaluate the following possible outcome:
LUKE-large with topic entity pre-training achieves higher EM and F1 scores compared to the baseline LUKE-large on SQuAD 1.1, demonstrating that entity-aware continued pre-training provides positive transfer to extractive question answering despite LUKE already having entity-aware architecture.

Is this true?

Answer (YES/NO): YES